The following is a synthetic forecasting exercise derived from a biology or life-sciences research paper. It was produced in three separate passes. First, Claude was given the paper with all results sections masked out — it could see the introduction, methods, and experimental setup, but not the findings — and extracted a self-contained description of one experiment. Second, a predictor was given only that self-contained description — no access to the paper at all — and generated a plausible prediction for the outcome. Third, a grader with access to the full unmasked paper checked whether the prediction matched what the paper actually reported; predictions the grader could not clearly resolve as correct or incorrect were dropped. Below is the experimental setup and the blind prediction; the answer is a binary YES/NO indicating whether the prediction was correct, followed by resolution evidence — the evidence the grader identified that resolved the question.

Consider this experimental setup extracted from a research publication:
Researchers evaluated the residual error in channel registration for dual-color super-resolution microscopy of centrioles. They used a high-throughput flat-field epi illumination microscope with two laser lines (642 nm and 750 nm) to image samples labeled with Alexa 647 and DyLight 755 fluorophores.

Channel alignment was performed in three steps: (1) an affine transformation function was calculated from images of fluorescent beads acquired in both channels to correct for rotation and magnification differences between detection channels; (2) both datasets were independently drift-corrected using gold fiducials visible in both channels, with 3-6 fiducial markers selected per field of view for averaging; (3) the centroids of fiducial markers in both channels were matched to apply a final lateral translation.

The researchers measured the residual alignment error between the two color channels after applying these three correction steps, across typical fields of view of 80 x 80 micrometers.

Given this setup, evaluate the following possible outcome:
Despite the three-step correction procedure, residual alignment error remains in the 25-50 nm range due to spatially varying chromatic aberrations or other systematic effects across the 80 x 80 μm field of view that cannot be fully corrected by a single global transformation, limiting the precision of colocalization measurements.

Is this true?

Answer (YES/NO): YES